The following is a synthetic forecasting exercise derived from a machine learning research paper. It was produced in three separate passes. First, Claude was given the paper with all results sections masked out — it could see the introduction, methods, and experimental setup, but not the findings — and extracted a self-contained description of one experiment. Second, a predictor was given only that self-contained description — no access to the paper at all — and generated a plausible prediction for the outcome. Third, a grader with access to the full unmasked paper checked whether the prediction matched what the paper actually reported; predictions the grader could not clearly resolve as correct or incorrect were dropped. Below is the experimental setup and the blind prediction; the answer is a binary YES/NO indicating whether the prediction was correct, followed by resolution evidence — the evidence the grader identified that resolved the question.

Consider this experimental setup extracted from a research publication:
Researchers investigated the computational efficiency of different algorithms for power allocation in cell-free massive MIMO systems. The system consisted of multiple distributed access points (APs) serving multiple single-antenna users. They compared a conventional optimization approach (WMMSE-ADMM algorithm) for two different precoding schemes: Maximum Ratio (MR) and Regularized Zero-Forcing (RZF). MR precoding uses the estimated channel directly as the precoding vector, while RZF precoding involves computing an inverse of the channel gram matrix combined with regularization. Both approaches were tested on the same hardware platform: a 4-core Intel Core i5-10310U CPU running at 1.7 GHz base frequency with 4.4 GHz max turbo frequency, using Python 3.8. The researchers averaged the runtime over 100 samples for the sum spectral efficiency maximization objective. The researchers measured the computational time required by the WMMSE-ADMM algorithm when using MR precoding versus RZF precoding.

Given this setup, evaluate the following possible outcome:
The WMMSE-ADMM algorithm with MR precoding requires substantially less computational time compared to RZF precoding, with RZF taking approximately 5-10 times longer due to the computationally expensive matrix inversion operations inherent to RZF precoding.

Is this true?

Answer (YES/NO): NO